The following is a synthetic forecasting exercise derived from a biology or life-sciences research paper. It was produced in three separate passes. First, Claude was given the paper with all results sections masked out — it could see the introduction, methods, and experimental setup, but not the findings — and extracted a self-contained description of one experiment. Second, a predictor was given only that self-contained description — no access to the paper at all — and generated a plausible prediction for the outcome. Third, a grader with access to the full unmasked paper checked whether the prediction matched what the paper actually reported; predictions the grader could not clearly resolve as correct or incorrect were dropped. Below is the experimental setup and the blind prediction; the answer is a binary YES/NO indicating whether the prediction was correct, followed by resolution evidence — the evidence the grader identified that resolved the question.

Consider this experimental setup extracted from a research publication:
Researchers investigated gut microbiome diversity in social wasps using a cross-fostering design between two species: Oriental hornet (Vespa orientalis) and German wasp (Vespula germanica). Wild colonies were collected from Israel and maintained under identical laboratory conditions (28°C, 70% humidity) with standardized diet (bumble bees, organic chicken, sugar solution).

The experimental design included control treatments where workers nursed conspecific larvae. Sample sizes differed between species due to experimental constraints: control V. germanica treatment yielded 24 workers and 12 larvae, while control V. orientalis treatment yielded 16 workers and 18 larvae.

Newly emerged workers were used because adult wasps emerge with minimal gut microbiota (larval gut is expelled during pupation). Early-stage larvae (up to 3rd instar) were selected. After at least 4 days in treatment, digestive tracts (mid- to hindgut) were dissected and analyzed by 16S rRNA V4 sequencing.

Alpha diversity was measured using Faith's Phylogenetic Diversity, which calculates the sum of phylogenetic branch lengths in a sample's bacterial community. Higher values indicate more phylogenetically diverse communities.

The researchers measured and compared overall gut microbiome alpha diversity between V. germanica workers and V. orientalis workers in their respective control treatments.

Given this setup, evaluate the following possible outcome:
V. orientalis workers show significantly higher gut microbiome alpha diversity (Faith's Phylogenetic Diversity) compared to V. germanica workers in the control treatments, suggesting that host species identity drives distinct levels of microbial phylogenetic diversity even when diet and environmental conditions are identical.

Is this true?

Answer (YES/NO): NO